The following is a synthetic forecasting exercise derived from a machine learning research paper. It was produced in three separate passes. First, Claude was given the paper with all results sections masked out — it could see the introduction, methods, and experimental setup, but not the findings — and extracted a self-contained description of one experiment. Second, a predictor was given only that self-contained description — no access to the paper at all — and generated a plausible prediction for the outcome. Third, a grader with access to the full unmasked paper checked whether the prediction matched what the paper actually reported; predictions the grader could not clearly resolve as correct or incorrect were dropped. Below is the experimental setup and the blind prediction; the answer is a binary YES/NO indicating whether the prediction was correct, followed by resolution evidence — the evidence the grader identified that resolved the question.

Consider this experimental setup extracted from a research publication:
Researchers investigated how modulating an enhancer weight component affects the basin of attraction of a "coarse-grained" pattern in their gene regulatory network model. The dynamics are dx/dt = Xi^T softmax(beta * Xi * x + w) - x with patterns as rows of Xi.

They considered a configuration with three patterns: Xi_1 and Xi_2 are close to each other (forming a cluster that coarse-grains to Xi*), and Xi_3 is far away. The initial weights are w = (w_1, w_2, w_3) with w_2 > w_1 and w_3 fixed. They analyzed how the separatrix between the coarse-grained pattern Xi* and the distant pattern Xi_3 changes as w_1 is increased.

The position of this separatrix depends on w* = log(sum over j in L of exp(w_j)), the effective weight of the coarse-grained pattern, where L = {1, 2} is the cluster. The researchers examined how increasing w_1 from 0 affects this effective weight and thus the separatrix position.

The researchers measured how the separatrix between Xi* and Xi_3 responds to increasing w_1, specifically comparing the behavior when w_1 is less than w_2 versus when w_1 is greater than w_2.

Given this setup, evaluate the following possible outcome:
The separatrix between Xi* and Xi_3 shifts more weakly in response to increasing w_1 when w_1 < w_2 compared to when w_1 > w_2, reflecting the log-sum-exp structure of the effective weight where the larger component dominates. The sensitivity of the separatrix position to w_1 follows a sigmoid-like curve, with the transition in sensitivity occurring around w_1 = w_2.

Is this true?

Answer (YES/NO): NO